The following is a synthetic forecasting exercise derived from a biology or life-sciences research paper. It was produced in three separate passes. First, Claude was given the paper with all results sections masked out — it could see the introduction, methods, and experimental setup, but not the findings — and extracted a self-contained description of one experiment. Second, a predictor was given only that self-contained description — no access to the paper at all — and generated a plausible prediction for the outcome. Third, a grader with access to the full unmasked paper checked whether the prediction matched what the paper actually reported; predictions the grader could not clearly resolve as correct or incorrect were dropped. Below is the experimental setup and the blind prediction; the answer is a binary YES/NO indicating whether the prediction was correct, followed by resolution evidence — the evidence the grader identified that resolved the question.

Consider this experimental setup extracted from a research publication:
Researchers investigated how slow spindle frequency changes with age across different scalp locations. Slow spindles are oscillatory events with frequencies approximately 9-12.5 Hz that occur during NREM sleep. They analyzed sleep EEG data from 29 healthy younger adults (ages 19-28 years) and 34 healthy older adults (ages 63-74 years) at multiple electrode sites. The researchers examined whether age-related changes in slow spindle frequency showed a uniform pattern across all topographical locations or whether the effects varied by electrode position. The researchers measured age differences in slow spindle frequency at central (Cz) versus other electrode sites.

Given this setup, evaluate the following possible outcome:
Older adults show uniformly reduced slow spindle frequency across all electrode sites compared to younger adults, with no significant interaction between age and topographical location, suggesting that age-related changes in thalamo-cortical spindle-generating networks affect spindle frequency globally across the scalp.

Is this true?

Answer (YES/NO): NO